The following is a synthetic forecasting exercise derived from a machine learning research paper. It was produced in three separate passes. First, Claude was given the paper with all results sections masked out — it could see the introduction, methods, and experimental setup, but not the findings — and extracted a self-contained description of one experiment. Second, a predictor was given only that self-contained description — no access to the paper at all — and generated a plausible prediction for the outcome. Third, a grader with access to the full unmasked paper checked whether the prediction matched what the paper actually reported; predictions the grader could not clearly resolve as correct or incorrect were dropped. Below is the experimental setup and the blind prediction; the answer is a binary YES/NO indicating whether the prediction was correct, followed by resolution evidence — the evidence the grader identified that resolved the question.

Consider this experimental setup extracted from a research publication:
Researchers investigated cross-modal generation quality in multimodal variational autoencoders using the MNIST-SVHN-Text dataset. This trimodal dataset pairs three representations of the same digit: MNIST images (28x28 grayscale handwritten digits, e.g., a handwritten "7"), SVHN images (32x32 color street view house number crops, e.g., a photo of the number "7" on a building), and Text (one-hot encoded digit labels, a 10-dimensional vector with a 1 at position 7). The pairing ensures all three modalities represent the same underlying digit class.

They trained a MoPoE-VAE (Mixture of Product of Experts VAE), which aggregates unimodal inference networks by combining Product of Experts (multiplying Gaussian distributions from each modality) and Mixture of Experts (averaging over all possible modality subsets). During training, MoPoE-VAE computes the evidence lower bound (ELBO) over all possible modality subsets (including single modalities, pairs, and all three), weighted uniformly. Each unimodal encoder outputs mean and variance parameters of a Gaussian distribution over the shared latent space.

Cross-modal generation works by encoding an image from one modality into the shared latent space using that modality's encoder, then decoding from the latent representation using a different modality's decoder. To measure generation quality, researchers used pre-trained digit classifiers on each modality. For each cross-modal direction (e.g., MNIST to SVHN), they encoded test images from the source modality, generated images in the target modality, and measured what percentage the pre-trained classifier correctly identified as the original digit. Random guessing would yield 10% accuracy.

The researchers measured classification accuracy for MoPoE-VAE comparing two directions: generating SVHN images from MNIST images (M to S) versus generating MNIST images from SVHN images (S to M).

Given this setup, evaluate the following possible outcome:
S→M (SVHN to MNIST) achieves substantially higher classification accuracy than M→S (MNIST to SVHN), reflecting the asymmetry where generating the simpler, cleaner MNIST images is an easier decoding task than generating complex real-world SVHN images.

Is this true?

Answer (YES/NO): YES